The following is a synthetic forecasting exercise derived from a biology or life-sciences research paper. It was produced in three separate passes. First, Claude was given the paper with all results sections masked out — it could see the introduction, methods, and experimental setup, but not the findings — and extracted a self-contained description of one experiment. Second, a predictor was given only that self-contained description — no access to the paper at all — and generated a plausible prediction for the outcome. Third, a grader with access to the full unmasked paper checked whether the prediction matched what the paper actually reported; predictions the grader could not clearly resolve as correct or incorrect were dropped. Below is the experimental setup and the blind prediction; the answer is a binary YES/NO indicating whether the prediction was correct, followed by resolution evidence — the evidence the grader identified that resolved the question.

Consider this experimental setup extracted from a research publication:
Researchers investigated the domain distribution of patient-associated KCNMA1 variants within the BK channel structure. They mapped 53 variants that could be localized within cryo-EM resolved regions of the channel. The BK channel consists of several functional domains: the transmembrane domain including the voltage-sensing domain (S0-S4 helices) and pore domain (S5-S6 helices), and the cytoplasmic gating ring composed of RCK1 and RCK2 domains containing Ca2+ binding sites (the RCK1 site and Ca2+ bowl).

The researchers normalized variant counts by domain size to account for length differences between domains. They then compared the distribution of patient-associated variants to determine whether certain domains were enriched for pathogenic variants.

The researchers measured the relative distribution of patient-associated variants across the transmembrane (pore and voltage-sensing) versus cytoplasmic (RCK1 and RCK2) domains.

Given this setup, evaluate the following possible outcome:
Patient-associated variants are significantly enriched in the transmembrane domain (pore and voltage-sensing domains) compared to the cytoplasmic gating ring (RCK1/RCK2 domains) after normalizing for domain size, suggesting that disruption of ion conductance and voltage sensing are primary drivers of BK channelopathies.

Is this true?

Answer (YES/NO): NO